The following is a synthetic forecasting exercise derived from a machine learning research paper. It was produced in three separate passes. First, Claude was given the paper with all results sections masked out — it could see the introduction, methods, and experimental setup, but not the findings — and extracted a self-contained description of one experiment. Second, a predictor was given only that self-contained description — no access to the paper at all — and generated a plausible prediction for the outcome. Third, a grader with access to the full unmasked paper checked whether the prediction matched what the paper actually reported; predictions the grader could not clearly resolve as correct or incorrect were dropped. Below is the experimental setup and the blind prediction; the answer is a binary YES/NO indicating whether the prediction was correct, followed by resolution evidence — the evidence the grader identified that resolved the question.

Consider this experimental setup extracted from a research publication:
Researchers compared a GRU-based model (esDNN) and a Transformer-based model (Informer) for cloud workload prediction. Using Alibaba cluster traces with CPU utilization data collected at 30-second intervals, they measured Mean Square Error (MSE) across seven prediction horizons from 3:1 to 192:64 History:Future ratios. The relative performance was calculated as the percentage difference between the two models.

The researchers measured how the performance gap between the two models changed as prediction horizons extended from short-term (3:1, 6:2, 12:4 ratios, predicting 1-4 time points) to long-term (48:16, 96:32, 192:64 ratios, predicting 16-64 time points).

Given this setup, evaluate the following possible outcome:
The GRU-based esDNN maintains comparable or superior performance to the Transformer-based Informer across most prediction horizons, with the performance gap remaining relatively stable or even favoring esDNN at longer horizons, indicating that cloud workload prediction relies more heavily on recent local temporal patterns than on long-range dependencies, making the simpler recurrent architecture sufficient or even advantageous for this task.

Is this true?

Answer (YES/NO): NO